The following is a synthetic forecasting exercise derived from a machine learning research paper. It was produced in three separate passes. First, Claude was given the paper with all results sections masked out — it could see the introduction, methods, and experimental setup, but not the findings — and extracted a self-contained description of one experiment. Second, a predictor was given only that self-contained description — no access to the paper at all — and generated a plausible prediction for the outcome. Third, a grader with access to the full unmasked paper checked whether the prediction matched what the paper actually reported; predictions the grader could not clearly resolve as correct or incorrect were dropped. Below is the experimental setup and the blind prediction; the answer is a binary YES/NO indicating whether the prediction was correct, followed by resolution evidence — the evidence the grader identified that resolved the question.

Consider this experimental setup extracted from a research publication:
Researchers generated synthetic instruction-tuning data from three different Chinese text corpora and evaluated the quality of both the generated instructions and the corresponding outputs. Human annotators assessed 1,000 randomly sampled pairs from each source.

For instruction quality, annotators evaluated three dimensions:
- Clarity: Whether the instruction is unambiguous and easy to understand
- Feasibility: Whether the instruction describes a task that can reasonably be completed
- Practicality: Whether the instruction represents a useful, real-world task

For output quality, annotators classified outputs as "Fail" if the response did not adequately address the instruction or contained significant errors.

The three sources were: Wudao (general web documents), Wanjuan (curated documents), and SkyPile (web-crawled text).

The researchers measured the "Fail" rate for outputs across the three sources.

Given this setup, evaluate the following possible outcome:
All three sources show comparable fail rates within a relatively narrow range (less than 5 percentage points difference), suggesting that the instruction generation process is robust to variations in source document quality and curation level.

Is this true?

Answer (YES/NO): NO